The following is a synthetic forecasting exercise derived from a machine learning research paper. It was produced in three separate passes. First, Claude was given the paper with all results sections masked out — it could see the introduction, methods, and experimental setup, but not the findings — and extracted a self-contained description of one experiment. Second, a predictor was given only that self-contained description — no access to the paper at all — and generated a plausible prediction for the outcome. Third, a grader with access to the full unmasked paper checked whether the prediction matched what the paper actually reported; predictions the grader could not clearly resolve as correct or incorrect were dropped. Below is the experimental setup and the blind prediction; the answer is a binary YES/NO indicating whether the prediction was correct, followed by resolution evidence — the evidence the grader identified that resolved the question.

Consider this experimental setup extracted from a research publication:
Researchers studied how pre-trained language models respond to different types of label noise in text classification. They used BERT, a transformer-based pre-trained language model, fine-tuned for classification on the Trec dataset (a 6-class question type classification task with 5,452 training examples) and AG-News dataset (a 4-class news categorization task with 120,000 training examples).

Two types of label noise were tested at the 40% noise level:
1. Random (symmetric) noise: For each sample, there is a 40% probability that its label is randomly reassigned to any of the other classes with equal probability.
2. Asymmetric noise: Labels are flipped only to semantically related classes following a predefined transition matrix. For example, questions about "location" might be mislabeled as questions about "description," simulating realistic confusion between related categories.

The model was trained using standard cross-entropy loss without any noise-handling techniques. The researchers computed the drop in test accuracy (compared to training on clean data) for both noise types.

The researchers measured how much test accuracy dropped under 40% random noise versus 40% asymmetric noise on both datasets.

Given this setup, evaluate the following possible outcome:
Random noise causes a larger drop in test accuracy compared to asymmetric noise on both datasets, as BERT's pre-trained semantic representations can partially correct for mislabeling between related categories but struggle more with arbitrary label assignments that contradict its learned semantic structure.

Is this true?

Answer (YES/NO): NO